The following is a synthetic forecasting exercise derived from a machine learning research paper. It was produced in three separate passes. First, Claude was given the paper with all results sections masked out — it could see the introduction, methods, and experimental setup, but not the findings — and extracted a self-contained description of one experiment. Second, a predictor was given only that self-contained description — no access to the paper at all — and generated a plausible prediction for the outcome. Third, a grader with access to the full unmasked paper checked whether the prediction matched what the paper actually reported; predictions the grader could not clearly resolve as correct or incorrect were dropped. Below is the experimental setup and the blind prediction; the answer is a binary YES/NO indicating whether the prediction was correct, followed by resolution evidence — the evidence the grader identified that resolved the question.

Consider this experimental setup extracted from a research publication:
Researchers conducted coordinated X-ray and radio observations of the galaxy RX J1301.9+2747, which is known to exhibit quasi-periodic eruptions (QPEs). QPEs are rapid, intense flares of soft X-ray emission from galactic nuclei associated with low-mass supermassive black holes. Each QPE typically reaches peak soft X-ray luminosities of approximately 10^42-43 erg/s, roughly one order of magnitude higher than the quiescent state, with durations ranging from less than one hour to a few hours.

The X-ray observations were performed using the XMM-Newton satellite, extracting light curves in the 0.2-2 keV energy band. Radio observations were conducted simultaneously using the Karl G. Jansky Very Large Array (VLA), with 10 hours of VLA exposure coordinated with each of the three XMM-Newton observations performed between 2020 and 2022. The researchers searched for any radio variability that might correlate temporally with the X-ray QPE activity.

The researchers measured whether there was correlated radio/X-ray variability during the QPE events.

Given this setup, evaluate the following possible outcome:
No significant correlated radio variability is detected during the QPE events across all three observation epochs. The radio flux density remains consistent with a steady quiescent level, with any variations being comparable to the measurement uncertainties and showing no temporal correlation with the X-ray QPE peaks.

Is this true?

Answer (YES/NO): YES